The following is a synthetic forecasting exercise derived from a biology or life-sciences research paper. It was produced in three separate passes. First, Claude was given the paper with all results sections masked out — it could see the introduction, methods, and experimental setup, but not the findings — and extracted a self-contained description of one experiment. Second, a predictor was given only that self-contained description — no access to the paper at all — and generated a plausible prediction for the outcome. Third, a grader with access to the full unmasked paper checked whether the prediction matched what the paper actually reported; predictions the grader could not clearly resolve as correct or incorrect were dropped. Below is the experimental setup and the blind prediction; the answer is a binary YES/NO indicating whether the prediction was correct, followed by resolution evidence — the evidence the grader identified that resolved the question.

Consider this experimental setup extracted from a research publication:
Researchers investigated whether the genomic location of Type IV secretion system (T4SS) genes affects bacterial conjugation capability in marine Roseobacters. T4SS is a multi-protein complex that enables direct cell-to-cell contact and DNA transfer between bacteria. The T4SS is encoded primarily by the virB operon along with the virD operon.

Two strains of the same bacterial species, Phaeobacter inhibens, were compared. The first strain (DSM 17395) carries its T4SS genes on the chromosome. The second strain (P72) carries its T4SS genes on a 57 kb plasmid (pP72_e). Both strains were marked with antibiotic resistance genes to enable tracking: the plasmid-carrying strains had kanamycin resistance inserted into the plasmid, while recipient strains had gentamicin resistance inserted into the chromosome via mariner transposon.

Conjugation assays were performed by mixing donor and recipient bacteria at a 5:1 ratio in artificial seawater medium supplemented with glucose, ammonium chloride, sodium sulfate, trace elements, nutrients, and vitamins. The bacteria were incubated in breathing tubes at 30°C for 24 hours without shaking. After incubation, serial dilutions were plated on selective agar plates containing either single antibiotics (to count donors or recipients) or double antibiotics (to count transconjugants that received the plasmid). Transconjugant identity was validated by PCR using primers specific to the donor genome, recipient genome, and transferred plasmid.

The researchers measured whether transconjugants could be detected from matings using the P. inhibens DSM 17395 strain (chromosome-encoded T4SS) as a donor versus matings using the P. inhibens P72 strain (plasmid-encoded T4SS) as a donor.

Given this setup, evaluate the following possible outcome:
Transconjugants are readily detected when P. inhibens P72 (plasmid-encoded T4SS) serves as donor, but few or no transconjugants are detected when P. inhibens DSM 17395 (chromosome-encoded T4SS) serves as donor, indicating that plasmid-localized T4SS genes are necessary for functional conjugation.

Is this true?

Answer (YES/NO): YES